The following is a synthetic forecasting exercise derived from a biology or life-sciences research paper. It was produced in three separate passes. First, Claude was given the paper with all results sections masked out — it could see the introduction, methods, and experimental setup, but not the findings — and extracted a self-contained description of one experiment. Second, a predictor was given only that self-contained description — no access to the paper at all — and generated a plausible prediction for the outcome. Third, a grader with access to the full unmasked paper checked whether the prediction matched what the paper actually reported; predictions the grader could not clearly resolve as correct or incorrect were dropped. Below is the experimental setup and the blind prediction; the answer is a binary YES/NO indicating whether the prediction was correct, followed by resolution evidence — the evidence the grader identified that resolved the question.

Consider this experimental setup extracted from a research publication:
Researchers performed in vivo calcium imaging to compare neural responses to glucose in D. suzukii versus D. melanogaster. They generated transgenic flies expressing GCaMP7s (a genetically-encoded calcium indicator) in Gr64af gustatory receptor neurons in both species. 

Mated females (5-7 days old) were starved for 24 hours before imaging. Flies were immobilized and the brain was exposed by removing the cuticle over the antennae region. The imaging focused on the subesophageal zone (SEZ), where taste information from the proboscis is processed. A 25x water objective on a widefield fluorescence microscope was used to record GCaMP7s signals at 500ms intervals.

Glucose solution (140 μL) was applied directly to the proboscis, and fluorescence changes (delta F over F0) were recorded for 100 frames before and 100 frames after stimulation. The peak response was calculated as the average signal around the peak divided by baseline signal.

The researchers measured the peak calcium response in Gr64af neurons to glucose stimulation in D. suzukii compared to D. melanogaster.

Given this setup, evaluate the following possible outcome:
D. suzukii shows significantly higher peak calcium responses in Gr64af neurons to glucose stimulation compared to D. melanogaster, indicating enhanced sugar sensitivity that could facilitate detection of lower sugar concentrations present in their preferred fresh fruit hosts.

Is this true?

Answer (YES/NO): NO